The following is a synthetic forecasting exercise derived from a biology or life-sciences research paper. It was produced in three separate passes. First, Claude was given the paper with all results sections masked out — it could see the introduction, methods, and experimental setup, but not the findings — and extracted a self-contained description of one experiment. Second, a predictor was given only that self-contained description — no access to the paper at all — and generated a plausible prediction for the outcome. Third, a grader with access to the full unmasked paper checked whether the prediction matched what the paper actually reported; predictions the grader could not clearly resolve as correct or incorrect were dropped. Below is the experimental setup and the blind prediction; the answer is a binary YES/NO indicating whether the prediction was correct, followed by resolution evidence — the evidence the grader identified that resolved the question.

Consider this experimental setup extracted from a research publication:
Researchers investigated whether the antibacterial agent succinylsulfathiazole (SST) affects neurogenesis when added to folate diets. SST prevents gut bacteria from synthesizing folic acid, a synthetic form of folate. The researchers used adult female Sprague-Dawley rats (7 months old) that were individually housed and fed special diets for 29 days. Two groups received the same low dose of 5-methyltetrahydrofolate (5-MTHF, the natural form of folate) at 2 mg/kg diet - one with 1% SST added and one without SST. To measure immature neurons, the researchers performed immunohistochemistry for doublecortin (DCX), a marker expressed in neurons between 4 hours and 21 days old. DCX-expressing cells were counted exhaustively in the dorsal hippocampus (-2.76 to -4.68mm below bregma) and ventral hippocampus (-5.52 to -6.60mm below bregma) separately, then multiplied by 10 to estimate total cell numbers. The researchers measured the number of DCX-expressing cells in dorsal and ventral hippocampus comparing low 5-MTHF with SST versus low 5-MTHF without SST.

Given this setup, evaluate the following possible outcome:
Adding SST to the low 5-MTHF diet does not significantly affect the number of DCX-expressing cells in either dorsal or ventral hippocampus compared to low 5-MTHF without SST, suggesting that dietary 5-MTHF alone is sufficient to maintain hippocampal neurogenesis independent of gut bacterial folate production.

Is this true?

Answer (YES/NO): NO